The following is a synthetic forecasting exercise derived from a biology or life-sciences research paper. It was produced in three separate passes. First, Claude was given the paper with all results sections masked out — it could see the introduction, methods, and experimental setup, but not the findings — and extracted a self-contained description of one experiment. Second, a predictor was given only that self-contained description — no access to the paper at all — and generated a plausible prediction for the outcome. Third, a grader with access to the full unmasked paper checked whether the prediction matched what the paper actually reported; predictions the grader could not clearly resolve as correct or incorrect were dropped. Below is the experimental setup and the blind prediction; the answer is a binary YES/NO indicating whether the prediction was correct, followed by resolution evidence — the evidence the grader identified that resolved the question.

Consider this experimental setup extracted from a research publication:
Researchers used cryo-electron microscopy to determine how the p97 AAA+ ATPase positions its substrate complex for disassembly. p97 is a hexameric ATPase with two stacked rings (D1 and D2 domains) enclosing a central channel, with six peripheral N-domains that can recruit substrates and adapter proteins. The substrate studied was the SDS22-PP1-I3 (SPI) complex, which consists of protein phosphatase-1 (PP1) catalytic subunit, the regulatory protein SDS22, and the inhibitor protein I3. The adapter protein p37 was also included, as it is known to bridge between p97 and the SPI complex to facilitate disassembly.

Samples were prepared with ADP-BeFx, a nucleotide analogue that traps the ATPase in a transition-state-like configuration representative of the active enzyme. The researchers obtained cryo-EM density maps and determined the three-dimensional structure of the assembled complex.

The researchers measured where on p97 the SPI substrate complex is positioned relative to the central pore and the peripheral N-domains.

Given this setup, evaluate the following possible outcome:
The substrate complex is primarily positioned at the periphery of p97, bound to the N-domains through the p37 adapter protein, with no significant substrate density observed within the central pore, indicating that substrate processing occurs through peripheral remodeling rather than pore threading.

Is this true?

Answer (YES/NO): NO